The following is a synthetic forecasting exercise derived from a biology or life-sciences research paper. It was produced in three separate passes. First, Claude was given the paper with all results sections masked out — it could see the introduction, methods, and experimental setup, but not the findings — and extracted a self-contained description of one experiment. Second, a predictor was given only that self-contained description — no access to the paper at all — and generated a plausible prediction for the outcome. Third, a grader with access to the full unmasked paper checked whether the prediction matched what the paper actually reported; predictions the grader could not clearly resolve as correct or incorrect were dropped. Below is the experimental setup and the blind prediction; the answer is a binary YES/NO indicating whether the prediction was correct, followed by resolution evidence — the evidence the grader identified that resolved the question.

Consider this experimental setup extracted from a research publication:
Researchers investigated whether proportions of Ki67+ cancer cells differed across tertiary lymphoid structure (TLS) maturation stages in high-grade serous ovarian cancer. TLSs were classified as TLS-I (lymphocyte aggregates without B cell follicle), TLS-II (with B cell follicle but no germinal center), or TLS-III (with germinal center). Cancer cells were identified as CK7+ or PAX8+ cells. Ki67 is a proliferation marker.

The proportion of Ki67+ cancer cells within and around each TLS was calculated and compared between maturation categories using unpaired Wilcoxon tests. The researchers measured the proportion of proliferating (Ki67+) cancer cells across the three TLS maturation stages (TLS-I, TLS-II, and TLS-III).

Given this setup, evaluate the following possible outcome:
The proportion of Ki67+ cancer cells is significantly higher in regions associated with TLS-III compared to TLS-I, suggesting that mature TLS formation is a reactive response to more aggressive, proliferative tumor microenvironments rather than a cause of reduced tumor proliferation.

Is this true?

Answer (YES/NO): NO